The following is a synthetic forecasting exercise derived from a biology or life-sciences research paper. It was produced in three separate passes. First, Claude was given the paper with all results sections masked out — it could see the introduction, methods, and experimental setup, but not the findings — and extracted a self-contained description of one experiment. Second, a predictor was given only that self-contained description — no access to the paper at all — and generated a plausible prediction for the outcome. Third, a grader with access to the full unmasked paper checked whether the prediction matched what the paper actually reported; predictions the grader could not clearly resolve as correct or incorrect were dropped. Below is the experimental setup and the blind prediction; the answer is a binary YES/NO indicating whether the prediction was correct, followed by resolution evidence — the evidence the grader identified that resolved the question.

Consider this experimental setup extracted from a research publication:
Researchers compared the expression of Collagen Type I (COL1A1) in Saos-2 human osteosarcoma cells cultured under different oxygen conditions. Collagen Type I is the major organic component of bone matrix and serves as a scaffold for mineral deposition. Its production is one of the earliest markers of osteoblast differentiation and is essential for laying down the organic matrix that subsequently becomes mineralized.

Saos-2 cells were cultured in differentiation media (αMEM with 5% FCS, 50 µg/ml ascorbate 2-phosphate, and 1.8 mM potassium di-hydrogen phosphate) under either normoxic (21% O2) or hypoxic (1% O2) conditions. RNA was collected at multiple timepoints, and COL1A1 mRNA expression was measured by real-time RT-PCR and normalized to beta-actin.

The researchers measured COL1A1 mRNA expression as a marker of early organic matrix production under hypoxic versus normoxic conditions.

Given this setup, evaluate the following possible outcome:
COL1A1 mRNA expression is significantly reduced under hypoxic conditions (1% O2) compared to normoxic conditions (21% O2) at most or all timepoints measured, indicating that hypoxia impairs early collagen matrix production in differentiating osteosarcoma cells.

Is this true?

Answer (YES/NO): NO